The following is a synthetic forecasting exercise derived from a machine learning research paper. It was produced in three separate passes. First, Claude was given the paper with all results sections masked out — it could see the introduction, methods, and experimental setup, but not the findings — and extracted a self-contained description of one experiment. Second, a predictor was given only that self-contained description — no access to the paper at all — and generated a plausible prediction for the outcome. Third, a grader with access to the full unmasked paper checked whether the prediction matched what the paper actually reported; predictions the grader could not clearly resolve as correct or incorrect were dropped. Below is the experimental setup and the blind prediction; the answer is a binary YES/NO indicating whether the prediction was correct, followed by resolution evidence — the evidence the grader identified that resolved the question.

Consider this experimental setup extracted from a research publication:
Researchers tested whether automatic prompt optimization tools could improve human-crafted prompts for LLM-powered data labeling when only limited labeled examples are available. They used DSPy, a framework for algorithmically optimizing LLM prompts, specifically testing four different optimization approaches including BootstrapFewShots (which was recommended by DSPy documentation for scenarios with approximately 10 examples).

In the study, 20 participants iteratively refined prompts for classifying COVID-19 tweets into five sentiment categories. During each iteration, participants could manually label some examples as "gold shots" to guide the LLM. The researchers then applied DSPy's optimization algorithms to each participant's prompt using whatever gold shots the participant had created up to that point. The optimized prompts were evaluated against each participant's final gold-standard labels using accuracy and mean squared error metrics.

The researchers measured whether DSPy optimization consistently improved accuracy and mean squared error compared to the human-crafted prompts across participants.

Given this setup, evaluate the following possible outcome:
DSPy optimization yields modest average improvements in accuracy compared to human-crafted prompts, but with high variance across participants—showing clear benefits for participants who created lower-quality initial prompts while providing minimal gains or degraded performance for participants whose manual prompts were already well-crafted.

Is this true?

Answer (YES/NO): NO